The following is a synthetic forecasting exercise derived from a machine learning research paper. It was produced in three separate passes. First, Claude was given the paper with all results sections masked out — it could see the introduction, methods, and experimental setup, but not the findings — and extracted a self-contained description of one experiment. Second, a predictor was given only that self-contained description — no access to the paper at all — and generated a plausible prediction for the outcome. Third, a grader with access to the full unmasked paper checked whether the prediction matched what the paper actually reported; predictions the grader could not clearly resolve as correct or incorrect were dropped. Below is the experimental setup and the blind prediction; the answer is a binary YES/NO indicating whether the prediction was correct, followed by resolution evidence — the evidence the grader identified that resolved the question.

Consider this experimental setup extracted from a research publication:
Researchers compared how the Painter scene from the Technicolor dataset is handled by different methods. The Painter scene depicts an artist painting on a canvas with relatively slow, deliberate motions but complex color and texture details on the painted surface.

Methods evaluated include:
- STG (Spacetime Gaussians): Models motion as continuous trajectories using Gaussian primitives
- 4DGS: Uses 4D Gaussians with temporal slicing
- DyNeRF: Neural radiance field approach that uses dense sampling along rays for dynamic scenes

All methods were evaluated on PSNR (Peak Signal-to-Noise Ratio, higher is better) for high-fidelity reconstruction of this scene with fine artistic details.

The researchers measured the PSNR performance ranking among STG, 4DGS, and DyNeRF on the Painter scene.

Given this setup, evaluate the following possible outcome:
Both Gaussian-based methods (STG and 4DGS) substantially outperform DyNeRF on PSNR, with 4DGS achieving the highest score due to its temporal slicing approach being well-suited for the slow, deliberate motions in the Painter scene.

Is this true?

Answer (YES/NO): NO